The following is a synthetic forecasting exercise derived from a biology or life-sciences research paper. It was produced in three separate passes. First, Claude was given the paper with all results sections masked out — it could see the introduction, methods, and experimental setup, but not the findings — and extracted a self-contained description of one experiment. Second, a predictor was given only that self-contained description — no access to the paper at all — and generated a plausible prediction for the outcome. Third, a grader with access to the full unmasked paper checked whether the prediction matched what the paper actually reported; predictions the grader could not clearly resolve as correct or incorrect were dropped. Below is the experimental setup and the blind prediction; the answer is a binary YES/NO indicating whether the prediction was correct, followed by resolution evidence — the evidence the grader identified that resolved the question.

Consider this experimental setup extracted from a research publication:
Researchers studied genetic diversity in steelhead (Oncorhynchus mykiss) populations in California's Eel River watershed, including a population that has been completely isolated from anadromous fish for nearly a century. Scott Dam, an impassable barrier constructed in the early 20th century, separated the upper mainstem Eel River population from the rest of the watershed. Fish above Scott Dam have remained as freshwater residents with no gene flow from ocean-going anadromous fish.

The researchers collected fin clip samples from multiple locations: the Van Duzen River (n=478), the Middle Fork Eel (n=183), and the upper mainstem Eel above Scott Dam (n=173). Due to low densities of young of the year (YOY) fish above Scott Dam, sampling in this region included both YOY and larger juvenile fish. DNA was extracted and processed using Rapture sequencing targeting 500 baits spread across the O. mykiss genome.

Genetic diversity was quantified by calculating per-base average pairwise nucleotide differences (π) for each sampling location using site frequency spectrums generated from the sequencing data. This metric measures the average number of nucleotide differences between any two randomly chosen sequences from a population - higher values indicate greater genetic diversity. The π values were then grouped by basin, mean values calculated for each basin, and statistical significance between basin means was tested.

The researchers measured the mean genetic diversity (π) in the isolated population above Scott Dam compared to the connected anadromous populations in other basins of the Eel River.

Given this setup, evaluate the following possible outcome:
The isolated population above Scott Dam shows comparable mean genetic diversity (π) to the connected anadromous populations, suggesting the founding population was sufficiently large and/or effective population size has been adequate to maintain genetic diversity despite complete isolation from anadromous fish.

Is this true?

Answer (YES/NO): YES